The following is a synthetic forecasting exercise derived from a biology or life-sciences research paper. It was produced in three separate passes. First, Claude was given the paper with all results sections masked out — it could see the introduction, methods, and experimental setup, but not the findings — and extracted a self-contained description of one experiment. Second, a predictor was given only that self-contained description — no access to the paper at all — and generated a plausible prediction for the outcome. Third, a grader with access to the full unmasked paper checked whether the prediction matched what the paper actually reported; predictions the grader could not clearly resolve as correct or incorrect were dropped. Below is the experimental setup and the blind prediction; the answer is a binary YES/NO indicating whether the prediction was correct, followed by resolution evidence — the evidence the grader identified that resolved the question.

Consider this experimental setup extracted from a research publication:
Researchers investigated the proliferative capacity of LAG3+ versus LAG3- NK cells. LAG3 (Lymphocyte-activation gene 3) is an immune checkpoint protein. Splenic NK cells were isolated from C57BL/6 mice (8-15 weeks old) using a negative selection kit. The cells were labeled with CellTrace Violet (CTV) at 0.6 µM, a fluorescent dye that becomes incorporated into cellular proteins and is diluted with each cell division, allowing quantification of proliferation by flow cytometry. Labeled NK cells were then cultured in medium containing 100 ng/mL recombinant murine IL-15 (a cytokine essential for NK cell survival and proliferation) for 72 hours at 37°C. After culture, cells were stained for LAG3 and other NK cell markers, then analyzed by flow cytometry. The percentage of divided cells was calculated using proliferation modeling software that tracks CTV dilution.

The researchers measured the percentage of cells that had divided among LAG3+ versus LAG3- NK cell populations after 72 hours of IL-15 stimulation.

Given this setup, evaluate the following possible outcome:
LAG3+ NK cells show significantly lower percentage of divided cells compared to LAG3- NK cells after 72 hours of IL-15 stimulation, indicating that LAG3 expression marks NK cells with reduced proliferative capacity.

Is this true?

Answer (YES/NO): NO